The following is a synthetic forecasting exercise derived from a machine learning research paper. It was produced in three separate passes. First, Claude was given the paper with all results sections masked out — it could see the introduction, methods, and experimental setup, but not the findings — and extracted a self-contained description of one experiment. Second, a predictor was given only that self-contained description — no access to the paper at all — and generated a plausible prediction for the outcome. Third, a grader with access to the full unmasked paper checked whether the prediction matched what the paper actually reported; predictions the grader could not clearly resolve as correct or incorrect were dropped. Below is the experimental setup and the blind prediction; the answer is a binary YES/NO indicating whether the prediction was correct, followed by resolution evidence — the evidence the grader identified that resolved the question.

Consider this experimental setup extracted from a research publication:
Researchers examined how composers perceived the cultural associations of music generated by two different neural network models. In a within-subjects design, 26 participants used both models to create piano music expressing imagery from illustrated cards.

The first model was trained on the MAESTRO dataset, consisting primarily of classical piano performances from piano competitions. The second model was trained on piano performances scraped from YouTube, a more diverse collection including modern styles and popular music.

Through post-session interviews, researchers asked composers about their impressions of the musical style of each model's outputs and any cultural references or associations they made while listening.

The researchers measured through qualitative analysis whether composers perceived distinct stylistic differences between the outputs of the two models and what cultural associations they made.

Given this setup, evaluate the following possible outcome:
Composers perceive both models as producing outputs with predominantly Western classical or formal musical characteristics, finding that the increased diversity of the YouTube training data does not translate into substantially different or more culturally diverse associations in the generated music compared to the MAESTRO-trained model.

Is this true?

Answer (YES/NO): NO